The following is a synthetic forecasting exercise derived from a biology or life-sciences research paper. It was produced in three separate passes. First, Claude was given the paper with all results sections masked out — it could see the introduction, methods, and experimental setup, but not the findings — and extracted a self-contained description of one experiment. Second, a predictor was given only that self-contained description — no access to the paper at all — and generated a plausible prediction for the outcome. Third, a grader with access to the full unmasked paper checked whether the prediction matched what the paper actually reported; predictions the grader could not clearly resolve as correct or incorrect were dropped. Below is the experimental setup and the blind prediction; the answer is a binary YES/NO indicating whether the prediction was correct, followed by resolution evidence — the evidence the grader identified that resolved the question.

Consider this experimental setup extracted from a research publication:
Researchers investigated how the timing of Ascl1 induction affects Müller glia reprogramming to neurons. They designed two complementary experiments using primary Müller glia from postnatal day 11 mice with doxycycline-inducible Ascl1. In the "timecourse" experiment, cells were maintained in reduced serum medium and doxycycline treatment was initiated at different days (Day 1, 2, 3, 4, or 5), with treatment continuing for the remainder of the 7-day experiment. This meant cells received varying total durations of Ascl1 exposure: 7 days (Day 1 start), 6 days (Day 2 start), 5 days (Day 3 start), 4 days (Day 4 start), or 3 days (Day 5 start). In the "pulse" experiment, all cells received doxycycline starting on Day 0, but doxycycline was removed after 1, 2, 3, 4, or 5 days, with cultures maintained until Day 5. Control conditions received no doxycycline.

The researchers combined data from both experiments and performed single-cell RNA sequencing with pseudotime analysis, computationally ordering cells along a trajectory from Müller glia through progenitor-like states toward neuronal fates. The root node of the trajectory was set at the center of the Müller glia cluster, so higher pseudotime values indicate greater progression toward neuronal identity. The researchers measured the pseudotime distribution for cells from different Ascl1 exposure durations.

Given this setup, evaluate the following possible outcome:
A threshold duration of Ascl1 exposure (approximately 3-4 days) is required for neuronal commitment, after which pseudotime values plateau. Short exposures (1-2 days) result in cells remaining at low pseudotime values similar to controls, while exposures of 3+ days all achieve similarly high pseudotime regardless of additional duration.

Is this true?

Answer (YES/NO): NO